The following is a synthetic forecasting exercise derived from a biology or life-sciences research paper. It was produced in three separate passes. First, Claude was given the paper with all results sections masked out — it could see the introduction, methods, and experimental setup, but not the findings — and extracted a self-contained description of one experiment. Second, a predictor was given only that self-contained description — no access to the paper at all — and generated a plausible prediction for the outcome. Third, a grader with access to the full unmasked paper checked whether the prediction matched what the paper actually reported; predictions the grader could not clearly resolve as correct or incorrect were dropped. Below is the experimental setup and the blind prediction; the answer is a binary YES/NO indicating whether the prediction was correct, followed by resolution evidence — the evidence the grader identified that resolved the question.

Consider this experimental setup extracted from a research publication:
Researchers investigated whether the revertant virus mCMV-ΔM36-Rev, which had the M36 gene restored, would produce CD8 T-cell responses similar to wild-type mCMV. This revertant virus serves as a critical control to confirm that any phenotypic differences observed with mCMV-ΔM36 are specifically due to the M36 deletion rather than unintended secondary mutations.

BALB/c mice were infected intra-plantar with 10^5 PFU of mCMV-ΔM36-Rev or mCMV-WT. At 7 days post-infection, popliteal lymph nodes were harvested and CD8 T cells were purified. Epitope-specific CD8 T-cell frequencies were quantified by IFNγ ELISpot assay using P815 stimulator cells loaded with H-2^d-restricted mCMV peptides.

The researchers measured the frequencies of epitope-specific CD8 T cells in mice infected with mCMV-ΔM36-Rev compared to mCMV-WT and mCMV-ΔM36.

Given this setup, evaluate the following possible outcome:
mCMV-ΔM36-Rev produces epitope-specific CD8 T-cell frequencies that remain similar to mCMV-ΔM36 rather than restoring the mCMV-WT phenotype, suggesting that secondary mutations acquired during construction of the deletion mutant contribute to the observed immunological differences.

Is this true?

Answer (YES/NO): NO